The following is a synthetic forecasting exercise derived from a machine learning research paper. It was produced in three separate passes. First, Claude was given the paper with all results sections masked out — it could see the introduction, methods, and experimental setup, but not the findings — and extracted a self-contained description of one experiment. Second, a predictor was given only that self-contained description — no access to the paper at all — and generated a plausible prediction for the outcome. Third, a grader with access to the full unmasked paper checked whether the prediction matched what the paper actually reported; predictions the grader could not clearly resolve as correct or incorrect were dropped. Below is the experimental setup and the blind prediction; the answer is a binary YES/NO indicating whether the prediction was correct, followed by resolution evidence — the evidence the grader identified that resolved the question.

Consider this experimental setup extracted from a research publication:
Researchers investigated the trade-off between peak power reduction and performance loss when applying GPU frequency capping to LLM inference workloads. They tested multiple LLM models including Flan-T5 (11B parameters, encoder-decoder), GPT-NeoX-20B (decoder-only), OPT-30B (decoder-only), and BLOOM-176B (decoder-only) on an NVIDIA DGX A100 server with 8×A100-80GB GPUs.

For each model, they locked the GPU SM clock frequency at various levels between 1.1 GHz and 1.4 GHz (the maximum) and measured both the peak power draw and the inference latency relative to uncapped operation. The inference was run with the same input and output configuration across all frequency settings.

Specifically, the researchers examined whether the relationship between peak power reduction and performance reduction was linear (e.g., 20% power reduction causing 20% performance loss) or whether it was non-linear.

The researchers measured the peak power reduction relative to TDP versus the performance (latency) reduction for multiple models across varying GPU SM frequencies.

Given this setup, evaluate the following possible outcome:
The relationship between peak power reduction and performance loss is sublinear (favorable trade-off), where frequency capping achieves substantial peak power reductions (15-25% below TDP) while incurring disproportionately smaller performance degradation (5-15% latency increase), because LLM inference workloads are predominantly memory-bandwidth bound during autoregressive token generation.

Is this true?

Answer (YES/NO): YES